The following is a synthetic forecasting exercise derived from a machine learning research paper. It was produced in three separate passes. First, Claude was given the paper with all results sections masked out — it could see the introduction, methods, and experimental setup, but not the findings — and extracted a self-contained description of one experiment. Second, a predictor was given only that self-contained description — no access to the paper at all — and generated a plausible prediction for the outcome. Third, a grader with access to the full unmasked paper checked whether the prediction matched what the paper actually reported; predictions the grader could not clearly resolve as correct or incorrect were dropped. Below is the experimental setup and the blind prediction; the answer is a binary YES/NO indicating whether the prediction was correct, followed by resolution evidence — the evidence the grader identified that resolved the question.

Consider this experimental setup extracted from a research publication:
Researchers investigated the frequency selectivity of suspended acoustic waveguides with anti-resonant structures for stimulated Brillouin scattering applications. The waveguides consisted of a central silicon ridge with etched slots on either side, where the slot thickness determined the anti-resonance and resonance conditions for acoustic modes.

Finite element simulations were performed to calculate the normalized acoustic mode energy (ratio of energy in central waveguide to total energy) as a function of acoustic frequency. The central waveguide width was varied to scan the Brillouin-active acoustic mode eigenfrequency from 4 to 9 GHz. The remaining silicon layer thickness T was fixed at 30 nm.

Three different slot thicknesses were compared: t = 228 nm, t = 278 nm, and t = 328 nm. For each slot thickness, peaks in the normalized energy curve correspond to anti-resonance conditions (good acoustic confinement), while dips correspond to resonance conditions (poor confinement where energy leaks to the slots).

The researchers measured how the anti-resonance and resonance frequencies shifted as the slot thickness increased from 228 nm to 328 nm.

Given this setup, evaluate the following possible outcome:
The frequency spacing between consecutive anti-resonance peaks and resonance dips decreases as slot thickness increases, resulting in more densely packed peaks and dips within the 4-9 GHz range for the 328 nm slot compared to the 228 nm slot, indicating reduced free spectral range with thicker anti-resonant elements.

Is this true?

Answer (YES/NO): YES